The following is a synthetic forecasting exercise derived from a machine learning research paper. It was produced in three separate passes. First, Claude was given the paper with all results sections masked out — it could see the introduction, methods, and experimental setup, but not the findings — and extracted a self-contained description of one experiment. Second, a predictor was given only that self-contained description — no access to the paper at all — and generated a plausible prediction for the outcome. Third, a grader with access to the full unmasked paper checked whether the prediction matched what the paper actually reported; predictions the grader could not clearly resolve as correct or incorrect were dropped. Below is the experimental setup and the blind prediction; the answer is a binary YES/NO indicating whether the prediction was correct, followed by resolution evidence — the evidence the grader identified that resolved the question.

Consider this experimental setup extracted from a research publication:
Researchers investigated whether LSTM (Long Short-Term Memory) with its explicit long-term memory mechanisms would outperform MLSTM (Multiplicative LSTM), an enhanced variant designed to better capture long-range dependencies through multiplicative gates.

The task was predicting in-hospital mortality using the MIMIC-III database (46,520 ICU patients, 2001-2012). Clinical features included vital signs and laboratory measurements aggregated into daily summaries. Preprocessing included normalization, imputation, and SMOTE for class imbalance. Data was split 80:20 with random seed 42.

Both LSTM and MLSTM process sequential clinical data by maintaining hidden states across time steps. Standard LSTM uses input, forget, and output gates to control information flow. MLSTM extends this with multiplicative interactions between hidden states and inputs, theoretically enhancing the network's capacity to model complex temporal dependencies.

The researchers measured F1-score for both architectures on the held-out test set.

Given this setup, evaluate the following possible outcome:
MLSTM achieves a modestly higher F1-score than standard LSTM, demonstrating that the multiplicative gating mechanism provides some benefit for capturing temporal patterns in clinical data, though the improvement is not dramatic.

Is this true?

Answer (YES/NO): NO